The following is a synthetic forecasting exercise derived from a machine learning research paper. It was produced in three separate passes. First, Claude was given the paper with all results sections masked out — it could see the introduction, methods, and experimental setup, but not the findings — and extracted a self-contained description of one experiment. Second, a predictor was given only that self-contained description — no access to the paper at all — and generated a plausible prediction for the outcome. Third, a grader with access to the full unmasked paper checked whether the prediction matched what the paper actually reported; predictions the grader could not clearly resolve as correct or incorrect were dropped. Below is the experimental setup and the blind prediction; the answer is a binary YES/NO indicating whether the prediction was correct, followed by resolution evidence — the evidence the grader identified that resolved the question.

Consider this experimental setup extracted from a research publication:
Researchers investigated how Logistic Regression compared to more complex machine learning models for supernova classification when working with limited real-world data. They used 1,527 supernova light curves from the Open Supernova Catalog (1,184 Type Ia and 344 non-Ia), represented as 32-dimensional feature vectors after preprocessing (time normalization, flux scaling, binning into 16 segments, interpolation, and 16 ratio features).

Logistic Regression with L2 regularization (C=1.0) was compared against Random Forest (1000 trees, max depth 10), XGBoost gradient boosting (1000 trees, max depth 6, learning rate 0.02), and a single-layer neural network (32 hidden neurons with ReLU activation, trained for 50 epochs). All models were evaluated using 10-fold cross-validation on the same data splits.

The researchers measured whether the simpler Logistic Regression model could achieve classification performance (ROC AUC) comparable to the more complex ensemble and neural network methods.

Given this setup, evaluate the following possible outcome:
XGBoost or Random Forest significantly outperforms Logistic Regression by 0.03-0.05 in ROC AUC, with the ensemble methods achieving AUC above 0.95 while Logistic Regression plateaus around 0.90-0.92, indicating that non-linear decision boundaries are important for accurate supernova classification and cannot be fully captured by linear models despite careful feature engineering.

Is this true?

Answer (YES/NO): NO